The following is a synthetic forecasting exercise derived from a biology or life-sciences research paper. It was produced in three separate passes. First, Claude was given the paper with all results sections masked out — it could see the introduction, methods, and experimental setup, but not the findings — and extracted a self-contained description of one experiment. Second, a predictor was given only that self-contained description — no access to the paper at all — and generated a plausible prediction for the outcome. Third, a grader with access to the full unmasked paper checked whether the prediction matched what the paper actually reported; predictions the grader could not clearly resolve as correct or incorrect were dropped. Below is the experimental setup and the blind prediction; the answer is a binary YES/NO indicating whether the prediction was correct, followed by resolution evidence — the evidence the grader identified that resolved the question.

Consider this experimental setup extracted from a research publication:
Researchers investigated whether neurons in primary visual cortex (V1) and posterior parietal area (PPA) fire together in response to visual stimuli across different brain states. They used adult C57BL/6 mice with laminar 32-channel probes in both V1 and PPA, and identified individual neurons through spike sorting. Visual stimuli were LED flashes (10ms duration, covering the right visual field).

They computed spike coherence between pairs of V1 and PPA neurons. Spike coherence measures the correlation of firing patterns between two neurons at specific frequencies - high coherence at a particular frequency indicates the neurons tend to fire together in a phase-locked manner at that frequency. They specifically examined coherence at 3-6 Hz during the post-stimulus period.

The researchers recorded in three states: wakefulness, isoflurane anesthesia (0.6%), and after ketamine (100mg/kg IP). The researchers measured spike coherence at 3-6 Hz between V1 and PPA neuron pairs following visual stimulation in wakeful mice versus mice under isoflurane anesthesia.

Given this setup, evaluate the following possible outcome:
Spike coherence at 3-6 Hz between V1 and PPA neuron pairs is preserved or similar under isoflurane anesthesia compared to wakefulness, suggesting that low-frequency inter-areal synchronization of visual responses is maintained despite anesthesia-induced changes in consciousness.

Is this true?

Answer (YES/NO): NO